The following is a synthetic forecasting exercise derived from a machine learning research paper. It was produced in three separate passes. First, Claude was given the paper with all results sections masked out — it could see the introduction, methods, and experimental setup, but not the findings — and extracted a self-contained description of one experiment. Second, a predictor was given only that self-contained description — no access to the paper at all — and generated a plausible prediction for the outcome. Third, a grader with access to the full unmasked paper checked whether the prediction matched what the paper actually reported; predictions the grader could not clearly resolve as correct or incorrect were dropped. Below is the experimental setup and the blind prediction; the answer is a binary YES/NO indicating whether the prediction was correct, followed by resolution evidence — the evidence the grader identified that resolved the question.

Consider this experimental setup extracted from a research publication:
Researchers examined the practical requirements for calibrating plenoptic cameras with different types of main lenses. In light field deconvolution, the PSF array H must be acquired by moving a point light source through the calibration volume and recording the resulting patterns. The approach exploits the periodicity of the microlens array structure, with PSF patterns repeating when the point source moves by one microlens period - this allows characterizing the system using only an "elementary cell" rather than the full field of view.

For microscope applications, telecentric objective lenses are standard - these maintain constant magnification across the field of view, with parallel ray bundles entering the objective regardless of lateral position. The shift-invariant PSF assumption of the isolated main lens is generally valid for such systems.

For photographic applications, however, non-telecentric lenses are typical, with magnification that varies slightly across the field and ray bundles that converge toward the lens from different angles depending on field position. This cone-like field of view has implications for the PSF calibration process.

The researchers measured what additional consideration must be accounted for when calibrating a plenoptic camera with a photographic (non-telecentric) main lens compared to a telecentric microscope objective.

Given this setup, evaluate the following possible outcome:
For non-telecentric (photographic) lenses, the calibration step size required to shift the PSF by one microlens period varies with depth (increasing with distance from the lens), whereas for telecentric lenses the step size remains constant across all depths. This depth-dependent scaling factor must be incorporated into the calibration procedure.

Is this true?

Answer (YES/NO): YES